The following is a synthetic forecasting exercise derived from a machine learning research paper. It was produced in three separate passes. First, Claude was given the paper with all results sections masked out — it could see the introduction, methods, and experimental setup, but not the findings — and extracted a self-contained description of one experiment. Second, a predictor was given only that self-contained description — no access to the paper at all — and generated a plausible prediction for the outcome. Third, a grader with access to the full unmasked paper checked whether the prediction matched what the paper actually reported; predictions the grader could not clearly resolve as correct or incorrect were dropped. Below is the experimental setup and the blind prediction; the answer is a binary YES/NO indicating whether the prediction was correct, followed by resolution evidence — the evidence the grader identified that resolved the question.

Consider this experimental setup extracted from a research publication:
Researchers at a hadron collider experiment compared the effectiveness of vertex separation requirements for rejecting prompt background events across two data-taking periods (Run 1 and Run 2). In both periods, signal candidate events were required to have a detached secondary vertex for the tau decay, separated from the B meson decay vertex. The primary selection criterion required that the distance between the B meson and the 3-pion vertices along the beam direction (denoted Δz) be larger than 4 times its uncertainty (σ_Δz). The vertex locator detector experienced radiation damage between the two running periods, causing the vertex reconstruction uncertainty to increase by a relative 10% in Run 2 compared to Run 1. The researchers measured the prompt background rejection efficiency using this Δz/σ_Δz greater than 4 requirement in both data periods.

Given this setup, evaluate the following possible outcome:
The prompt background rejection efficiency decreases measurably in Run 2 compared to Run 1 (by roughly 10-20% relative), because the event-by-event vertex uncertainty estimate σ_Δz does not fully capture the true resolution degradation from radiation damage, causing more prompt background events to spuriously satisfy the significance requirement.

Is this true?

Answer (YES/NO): YES